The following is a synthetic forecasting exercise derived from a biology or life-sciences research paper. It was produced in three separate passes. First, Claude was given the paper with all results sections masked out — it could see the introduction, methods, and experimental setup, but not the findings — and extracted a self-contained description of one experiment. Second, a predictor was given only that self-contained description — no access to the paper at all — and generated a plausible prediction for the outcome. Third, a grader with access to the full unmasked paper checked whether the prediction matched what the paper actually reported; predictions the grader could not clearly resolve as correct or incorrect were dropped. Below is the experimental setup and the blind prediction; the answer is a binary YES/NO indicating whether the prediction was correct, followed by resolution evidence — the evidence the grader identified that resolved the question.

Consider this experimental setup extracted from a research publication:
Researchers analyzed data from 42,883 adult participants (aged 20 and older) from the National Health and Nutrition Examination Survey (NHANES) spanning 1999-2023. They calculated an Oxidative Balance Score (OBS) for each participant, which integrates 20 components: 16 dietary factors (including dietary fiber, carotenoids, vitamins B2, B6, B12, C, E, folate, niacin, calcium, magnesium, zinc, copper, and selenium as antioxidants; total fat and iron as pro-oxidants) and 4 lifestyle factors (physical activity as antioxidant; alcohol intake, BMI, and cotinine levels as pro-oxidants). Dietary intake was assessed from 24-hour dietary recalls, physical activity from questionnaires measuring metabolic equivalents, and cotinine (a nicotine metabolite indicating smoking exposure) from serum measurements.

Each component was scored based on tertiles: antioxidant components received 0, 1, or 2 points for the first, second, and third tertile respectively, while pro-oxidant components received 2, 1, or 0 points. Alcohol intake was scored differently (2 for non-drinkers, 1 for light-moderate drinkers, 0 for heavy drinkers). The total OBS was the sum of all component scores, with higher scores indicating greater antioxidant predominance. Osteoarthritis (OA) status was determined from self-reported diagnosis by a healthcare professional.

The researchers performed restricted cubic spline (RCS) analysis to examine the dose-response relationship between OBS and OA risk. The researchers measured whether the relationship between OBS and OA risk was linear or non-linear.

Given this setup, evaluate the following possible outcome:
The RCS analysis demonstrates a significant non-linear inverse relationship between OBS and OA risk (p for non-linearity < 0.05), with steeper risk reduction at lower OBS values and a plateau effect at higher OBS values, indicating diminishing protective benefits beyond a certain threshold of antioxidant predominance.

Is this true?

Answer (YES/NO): NO